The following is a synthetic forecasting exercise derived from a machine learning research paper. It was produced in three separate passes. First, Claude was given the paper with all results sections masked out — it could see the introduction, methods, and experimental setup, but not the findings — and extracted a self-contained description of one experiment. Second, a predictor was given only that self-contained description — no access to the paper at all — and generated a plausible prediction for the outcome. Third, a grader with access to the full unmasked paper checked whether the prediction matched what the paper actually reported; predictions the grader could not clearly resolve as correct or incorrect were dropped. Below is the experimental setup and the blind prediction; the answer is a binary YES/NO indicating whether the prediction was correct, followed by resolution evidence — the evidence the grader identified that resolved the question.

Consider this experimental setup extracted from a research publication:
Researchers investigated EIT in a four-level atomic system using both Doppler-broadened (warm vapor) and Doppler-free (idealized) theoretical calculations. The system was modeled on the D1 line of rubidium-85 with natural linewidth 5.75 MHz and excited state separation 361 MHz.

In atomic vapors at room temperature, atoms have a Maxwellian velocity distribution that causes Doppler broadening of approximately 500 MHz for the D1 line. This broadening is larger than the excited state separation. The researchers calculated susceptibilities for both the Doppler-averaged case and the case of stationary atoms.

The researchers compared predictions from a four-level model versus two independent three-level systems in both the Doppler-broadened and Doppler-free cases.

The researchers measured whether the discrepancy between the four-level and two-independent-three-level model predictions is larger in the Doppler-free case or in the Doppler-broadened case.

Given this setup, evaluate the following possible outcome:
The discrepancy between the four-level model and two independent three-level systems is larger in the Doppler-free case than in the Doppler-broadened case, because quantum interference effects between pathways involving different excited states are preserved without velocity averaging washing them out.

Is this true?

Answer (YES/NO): NO